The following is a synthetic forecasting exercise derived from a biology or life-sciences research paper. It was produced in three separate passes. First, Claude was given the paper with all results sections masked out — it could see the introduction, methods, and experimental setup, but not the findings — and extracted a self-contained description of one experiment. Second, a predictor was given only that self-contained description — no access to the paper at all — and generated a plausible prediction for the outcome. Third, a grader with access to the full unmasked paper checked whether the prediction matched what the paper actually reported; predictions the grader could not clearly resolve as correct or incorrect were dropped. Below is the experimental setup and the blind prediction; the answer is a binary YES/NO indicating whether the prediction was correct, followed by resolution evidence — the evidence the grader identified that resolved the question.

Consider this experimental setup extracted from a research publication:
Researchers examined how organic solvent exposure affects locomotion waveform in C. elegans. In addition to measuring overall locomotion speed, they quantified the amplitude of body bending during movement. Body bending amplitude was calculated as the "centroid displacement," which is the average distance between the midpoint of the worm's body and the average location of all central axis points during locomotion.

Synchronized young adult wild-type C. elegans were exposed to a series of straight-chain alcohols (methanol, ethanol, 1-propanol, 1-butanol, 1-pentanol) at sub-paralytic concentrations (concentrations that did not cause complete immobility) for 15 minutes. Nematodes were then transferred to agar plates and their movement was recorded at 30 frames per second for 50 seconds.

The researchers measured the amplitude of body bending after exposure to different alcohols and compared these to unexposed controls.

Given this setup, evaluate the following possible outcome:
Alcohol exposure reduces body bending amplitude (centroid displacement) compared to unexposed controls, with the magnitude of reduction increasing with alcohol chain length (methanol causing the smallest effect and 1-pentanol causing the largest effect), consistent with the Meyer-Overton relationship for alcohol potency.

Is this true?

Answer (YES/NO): NO